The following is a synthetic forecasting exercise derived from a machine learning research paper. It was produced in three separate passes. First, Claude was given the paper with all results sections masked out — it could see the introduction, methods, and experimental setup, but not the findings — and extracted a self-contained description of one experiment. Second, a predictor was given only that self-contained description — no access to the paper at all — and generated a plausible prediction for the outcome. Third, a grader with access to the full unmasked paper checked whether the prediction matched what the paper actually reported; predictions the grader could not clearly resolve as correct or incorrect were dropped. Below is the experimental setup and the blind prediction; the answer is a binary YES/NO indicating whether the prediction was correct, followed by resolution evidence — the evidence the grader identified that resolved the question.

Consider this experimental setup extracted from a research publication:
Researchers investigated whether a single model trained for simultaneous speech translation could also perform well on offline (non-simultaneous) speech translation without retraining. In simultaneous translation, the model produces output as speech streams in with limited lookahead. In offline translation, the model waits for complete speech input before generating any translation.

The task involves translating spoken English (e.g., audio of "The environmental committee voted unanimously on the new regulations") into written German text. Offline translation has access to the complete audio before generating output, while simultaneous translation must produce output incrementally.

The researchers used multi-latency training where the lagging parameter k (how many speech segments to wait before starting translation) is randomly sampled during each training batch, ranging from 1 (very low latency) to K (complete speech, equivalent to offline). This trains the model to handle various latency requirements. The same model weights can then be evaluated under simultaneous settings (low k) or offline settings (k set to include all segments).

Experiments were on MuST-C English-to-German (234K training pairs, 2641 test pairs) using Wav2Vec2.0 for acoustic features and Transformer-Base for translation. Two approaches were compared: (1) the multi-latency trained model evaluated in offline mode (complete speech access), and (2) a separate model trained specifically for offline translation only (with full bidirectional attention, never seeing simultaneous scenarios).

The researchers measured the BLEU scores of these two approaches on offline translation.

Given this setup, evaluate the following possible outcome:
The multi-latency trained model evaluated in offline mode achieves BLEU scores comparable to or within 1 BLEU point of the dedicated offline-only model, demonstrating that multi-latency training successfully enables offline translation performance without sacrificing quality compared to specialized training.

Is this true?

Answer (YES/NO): YES